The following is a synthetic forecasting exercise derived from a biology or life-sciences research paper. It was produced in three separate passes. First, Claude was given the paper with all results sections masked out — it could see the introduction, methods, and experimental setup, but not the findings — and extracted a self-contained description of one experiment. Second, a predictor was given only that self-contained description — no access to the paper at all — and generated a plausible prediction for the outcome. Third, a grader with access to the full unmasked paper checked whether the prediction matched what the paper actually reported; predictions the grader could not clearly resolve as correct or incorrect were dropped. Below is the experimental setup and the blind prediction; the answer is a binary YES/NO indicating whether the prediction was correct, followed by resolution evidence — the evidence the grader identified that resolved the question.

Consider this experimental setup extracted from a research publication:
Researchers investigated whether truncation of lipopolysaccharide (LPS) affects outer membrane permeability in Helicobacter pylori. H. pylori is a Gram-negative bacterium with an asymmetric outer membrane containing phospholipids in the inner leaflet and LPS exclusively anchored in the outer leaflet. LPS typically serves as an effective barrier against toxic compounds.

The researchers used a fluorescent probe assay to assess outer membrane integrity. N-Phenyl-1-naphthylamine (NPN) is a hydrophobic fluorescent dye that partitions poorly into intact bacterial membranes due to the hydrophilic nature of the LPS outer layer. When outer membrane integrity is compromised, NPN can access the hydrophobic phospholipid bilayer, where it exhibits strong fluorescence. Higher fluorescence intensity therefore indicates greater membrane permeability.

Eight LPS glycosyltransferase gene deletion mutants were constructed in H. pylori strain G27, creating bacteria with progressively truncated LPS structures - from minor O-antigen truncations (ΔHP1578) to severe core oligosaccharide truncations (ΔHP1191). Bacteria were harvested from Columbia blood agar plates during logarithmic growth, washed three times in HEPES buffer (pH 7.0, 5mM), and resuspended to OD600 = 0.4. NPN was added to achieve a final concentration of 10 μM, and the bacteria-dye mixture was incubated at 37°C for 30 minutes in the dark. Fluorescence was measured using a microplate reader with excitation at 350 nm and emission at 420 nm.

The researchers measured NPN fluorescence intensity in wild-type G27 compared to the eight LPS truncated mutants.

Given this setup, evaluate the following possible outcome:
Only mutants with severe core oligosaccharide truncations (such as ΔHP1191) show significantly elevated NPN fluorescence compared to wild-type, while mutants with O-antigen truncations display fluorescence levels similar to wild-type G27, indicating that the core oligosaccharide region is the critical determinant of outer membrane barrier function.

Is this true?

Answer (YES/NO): NO